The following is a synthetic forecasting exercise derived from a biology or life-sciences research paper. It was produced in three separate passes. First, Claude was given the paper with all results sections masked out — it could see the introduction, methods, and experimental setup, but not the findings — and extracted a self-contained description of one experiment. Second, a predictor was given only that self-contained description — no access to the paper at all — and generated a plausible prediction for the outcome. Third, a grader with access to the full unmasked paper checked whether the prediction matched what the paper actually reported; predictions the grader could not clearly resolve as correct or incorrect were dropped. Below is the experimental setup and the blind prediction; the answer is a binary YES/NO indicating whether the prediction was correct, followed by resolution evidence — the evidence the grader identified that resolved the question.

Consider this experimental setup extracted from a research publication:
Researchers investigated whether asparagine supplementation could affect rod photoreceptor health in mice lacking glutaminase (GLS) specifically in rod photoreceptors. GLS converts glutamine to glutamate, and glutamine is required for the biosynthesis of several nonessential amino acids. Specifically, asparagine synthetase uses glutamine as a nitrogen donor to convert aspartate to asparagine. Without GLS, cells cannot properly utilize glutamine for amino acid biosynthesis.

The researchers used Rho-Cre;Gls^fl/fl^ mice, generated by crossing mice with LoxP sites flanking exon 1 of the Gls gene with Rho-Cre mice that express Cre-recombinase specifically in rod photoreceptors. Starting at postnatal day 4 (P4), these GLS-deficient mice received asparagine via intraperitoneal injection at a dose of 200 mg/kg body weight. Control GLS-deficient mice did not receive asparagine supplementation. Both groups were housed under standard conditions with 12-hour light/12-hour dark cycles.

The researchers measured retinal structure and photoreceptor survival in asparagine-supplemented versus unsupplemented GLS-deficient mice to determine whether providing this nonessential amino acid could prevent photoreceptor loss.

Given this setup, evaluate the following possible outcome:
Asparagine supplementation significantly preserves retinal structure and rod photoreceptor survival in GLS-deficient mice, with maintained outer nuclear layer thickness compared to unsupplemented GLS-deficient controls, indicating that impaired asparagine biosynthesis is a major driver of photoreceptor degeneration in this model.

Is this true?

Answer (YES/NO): NO